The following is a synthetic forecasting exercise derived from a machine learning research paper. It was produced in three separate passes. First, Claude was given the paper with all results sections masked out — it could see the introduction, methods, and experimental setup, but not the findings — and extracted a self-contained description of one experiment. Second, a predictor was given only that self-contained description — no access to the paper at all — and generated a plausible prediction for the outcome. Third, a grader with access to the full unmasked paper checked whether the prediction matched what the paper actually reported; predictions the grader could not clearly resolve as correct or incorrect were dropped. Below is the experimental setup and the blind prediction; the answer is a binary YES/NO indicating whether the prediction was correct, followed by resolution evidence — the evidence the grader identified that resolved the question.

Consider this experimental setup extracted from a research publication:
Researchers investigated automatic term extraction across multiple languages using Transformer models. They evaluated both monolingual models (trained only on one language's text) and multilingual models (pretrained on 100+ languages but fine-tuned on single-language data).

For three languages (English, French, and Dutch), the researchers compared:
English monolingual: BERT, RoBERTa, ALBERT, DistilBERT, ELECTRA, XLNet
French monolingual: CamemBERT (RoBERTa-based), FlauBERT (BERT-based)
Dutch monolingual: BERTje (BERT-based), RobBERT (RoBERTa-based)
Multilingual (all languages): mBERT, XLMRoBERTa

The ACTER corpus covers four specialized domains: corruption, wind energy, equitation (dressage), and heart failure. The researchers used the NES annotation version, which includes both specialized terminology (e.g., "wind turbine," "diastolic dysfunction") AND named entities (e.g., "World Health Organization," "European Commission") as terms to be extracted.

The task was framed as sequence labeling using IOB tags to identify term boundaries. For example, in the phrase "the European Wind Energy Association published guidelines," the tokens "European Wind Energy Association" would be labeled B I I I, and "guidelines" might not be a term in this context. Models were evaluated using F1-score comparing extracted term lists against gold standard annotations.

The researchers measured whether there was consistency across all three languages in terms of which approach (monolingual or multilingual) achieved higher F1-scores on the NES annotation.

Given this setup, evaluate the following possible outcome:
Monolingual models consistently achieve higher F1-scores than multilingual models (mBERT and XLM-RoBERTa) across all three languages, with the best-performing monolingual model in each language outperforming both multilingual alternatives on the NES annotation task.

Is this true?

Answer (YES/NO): NO